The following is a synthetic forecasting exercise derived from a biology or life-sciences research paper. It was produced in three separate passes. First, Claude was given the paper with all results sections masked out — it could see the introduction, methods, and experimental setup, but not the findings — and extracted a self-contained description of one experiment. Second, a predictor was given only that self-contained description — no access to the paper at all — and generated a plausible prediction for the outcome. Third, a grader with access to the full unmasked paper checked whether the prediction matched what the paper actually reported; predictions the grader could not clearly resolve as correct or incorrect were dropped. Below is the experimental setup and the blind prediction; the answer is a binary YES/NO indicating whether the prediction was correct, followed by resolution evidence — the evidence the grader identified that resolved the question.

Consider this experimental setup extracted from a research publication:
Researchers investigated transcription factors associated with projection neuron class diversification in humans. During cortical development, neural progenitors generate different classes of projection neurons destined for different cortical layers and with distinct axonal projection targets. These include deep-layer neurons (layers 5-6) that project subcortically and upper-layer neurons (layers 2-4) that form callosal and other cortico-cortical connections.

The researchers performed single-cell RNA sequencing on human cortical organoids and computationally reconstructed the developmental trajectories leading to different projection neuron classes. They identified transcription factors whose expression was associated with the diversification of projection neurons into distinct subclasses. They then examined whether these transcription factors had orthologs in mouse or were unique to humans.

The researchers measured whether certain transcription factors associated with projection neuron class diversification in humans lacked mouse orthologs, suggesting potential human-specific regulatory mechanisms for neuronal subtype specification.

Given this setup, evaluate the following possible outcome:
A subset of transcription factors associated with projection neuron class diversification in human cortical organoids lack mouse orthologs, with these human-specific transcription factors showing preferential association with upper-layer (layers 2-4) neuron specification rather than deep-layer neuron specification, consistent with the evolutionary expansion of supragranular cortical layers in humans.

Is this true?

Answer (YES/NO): NO